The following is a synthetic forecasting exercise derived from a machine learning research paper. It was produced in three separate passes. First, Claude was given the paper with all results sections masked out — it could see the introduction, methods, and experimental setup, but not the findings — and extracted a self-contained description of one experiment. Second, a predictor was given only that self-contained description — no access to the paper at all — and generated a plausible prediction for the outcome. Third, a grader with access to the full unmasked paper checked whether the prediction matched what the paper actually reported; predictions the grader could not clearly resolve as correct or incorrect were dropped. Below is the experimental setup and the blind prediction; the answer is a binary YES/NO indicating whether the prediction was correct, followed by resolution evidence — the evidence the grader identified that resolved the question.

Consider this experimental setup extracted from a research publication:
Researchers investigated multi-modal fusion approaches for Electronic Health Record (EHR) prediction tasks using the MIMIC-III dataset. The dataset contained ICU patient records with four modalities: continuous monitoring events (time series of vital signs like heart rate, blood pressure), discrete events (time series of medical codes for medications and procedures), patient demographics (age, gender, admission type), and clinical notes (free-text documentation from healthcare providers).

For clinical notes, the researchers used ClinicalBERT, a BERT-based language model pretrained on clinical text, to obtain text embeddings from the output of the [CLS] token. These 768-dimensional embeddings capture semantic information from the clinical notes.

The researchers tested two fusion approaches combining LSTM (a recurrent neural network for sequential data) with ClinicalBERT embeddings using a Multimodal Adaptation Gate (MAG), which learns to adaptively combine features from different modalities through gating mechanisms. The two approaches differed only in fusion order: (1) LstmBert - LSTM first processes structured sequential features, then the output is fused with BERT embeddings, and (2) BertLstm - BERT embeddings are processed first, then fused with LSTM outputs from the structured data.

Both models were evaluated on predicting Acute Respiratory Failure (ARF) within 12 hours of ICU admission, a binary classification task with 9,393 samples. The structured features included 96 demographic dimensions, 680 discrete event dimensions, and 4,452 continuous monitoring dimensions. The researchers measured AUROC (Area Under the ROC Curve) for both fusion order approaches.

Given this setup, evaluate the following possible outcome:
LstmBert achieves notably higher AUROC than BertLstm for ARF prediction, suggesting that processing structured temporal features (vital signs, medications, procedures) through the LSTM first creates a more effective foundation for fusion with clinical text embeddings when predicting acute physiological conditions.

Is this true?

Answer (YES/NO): NO